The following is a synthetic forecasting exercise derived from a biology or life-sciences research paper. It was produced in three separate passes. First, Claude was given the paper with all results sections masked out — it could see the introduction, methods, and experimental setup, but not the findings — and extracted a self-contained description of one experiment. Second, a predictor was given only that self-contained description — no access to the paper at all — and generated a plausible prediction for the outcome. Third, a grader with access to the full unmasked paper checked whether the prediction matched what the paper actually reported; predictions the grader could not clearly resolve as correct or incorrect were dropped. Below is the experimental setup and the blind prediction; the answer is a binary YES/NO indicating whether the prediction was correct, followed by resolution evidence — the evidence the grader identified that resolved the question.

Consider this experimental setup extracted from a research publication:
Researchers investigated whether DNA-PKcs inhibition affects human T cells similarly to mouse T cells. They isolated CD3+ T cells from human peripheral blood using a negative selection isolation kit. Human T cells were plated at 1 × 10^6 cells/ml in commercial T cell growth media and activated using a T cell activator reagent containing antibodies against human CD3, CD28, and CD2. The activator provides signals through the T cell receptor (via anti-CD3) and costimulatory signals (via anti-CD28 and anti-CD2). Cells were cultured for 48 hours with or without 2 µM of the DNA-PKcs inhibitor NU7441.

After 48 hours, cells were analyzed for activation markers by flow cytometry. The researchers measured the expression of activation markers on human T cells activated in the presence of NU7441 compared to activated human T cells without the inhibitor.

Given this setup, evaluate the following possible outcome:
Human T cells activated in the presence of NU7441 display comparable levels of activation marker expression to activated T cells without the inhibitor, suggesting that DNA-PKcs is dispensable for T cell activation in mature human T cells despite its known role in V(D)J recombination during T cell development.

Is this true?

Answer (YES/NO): NO